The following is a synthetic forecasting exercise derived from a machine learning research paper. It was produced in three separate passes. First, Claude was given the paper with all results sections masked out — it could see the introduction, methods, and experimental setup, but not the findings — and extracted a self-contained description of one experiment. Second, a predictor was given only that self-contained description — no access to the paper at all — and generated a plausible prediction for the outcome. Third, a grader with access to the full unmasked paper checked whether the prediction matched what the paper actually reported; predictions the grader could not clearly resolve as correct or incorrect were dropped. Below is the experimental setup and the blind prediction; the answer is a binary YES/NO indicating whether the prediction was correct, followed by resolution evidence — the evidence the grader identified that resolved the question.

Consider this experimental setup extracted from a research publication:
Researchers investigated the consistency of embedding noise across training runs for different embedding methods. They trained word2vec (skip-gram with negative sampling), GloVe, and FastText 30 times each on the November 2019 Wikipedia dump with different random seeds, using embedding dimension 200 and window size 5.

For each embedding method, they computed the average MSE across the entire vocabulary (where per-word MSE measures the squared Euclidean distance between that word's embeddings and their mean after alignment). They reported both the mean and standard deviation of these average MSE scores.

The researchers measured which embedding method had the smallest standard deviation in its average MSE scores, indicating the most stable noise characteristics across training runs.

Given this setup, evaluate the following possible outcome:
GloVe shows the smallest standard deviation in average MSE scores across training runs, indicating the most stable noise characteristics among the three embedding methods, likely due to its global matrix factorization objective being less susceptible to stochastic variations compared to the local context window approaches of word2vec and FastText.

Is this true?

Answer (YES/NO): NO